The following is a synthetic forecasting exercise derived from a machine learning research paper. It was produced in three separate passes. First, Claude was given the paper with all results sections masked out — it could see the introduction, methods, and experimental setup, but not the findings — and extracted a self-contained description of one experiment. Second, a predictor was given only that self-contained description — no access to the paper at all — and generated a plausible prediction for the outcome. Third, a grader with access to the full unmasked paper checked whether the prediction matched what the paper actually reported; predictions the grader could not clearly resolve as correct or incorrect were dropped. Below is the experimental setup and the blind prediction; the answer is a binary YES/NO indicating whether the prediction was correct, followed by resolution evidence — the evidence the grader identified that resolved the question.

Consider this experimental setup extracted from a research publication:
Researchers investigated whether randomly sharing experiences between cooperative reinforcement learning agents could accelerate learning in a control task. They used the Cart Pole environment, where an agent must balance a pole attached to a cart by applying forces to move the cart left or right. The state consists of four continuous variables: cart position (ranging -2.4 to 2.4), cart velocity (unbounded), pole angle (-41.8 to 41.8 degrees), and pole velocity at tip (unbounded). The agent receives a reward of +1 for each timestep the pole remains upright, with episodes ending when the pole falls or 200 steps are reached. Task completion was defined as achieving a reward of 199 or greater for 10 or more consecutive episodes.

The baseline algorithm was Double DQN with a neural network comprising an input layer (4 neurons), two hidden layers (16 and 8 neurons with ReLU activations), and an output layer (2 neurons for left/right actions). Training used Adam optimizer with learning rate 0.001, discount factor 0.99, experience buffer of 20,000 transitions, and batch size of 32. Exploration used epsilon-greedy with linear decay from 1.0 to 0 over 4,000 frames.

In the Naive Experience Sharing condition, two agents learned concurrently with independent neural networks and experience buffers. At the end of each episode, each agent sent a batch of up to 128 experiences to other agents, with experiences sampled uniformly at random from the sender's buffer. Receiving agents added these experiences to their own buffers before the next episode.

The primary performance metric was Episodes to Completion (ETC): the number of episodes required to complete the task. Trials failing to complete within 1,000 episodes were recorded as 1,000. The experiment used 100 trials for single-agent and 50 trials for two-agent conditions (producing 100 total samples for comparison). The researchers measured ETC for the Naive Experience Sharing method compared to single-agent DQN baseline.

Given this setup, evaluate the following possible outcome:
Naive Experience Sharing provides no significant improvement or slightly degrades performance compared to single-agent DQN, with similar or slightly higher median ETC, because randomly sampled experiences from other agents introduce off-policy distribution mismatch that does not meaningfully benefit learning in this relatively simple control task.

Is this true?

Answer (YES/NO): YES